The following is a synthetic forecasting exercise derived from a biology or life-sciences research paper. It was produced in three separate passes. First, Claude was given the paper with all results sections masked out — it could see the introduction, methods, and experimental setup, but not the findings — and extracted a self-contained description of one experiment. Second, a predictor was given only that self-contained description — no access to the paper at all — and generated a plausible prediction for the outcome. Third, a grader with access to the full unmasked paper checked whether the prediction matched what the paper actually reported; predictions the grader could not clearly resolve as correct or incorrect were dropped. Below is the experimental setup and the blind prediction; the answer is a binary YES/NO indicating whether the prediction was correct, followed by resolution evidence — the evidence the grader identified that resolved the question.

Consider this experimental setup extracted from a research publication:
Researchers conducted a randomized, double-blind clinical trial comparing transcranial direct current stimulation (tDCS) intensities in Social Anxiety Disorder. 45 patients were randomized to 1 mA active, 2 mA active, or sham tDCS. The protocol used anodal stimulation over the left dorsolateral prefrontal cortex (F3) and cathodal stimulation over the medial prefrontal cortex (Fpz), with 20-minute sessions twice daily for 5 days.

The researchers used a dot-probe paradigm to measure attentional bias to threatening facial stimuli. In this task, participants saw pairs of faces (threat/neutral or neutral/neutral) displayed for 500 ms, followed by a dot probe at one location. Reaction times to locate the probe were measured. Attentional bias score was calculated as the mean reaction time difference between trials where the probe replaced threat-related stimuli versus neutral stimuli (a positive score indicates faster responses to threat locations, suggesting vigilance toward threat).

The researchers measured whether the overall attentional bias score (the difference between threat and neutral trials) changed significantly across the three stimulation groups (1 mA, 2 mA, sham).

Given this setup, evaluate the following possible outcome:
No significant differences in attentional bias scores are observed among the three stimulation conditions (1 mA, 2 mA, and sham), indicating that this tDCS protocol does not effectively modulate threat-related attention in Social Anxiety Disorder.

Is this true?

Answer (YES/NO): NO